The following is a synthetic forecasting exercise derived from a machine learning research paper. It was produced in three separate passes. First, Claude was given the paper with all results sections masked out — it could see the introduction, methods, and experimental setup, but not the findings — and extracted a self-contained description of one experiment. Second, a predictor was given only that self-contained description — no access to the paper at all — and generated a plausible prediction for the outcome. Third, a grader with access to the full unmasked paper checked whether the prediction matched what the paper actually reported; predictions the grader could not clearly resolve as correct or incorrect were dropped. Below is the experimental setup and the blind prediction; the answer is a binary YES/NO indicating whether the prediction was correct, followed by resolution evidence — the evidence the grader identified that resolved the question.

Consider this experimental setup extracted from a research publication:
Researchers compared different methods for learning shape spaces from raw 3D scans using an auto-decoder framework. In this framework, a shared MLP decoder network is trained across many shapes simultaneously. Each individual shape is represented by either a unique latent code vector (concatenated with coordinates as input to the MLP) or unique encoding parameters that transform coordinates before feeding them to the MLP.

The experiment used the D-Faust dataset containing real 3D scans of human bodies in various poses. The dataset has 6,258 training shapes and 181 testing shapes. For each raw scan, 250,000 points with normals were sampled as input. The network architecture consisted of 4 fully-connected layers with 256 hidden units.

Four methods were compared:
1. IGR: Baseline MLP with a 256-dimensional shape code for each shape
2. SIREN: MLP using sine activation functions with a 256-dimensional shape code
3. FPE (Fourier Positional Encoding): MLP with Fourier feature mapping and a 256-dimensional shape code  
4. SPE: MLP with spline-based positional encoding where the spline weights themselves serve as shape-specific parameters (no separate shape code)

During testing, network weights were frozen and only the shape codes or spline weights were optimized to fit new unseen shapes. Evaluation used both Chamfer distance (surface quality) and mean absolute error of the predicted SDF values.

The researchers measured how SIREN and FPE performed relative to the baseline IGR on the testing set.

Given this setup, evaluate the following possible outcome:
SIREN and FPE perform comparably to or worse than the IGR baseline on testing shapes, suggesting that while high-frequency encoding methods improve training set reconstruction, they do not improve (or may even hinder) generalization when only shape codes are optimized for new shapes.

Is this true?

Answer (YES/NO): YES